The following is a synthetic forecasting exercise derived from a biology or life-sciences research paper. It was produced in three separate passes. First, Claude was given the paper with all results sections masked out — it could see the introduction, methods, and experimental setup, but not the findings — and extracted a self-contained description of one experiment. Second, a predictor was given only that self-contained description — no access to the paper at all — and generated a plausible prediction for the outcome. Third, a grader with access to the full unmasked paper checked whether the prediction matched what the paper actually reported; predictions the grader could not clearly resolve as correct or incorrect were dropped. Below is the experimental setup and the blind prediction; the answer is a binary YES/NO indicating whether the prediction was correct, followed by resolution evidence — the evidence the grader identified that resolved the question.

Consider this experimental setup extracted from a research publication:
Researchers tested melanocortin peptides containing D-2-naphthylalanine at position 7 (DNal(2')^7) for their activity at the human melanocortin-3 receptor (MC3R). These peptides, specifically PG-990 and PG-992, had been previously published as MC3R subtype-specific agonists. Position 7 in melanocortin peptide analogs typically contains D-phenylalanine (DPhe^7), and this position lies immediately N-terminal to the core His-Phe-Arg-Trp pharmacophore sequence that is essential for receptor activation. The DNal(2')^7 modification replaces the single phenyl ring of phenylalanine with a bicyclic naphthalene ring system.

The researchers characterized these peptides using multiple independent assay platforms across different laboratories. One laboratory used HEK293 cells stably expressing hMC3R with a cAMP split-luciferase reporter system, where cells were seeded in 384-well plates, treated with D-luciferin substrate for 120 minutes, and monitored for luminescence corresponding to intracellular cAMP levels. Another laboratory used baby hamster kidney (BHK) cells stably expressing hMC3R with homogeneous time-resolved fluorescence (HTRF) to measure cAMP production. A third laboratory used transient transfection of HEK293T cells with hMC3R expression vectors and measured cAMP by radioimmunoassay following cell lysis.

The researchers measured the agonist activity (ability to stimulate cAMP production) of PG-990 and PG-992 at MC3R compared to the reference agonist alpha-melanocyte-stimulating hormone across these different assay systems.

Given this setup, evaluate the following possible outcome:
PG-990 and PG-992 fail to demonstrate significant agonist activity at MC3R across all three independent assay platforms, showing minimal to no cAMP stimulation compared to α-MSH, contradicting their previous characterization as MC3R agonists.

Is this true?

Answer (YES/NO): YES